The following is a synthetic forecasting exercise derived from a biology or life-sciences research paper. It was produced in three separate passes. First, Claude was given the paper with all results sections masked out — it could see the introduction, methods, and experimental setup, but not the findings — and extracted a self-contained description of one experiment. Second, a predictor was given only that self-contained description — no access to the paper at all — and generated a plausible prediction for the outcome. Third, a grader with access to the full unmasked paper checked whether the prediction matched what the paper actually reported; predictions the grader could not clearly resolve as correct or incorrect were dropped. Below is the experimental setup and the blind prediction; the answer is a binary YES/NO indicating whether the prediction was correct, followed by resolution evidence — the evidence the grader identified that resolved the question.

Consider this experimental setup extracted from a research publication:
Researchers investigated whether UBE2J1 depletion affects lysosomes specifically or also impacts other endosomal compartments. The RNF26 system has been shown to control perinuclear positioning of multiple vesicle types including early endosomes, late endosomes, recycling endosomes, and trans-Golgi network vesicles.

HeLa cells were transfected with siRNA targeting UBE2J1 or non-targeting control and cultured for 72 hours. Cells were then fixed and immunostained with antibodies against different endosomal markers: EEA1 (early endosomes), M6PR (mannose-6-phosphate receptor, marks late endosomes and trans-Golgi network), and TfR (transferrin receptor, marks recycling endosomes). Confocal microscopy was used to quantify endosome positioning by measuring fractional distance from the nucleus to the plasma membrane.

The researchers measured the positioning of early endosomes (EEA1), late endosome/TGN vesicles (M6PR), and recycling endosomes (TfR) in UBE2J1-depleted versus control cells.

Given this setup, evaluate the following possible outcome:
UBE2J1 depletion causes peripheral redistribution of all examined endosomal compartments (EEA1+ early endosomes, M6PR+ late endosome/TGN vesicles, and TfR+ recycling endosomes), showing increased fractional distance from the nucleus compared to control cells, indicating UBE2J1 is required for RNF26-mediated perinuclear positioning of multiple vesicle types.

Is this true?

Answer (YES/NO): YES